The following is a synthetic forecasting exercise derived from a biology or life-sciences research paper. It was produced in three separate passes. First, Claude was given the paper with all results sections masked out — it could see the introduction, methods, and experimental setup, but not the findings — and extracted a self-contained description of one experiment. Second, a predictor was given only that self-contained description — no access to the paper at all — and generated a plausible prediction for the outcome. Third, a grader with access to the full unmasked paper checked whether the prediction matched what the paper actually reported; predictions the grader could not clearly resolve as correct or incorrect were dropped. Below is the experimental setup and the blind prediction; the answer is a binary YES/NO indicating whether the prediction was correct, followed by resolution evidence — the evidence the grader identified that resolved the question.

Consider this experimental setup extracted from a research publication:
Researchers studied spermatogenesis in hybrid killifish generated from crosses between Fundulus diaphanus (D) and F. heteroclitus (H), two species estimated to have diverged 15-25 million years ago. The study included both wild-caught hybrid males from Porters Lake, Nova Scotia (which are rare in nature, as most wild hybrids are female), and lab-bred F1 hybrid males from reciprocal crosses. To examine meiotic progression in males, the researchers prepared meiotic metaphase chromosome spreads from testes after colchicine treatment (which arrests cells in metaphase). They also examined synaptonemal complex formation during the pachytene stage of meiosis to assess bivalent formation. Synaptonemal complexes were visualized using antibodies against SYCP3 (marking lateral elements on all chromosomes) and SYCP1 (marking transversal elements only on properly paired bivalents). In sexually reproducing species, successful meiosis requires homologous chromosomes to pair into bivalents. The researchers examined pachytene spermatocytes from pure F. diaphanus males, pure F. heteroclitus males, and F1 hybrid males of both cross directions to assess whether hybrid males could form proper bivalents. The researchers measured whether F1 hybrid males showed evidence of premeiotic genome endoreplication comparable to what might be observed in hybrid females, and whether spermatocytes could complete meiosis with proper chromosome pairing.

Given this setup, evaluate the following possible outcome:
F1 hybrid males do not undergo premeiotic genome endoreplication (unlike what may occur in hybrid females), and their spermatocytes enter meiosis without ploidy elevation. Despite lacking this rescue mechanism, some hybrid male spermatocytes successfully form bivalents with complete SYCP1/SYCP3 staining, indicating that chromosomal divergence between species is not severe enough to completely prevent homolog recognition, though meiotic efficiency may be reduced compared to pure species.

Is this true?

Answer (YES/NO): YES